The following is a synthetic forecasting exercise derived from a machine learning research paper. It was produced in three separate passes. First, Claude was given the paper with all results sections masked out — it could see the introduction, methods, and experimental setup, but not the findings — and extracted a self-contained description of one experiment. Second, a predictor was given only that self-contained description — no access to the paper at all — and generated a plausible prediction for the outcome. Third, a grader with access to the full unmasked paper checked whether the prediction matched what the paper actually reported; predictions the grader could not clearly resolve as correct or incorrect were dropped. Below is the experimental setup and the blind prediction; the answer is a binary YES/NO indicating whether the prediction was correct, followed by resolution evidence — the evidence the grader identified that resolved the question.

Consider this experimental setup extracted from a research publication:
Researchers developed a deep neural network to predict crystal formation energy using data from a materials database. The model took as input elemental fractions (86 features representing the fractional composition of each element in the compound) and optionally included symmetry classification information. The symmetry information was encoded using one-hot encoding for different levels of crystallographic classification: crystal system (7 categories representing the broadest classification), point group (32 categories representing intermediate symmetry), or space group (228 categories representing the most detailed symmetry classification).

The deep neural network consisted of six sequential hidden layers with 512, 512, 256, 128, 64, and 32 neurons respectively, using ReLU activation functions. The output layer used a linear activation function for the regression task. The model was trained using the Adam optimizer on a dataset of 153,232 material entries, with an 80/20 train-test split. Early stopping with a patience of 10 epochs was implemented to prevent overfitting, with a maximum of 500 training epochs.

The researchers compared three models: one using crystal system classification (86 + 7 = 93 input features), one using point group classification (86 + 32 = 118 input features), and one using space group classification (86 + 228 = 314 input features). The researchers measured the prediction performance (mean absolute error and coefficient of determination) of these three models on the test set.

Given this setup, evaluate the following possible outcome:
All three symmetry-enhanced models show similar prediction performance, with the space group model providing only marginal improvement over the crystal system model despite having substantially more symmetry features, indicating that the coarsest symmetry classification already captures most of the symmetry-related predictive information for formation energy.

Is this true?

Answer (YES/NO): NO